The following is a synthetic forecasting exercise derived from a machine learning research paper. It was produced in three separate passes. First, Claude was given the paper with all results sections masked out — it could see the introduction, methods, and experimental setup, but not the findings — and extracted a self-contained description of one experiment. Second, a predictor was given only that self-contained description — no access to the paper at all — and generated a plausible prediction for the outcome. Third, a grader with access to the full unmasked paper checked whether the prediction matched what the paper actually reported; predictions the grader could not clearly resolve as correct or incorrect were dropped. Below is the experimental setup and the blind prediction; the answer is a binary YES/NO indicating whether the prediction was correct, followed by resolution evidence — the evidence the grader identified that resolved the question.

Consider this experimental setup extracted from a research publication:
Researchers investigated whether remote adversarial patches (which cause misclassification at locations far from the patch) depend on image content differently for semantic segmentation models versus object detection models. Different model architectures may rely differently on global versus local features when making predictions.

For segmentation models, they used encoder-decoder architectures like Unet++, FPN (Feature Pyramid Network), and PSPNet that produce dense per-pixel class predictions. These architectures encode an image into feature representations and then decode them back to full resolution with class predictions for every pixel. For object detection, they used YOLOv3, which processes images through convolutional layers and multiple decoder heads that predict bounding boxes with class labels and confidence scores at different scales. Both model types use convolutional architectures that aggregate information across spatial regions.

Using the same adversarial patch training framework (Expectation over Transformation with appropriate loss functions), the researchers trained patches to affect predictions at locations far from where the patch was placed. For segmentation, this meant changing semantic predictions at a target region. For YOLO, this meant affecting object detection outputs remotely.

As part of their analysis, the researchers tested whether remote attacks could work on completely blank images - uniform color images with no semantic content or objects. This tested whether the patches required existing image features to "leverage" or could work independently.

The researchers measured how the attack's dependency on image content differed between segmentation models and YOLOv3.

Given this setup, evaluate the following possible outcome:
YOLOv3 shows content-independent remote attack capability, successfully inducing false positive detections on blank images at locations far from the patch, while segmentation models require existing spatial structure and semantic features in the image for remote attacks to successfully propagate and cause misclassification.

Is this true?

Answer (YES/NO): YES